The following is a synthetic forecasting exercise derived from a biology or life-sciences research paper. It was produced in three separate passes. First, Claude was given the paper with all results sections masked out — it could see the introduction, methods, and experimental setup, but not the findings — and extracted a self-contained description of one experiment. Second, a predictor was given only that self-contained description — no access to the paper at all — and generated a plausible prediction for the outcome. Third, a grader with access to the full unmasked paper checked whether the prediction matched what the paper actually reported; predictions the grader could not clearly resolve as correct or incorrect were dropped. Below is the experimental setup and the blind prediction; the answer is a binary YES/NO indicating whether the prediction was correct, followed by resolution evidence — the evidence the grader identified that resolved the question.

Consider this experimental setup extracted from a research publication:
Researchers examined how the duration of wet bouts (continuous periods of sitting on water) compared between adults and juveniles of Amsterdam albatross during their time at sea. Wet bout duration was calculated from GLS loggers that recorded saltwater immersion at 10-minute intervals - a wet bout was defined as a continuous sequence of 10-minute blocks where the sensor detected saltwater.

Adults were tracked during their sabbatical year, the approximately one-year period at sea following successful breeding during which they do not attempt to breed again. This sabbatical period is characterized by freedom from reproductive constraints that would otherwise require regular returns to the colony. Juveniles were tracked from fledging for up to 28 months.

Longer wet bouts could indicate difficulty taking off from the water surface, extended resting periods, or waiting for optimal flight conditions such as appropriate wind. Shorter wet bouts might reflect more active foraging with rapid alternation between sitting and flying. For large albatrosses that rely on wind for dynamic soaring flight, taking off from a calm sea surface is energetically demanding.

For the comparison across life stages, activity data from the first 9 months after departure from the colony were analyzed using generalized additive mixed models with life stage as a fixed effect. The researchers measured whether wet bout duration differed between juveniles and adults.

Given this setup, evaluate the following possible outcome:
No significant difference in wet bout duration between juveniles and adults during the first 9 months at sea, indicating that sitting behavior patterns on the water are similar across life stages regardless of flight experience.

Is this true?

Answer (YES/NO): NO